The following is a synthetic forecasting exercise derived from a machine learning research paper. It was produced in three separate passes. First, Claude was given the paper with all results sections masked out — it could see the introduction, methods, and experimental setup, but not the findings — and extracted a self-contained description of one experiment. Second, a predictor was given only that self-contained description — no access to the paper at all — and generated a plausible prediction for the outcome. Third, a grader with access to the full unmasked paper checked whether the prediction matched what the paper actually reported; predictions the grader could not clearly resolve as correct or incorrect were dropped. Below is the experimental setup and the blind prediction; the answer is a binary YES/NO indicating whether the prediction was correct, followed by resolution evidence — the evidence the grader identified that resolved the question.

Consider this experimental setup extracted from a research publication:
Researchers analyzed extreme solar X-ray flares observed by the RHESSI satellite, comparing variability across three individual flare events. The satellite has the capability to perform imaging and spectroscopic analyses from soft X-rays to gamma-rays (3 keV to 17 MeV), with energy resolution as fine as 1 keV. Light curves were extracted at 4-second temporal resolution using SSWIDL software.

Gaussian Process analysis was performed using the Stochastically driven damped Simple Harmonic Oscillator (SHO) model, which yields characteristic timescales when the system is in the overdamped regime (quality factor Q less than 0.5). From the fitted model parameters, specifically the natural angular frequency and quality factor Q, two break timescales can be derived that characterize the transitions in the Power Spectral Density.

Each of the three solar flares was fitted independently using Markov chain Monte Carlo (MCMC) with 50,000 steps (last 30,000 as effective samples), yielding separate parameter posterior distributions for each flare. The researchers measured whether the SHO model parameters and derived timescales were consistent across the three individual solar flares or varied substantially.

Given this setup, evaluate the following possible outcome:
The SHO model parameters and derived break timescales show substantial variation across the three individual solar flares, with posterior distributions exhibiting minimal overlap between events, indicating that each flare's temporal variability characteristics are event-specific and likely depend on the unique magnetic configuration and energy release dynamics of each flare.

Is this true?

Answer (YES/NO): NO